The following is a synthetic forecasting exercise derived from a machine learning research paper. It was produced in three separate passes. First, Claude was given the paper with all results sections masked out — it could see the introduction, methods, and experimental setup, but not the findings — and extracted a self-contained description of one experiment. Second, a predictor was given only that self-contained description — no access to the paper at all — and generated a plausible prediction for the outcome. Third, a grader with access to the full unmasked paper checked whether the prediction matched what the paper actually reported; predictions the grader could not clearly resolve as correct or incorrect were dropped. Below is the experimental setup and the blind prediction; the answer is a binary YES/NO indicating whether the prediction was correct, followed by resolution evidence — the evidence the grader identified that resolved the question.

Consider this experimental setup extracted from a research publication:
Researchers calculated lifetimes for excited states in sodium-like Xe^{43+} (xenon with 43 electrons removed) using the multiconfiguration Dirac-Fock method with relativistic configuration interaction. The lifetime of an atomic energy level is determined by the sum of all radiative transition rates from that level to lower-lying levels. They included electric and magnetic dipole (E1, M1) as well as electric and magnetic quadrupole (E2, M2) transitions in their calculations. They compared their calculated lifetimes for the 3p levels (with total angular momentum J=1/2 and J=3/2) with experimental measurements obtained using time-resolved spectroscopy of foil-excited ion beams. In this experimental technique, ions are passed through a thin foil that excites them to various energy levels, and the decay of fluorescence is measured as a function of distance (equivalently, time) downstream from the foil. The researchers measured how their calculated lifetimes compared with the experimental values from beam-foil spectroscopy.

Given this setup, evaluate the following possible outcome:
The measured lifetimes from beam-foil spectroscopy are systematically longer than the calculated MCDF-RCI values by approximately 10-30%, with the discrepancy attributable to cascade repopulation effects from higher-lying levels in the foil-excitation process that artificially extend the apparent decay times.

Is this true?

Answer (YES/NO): NO